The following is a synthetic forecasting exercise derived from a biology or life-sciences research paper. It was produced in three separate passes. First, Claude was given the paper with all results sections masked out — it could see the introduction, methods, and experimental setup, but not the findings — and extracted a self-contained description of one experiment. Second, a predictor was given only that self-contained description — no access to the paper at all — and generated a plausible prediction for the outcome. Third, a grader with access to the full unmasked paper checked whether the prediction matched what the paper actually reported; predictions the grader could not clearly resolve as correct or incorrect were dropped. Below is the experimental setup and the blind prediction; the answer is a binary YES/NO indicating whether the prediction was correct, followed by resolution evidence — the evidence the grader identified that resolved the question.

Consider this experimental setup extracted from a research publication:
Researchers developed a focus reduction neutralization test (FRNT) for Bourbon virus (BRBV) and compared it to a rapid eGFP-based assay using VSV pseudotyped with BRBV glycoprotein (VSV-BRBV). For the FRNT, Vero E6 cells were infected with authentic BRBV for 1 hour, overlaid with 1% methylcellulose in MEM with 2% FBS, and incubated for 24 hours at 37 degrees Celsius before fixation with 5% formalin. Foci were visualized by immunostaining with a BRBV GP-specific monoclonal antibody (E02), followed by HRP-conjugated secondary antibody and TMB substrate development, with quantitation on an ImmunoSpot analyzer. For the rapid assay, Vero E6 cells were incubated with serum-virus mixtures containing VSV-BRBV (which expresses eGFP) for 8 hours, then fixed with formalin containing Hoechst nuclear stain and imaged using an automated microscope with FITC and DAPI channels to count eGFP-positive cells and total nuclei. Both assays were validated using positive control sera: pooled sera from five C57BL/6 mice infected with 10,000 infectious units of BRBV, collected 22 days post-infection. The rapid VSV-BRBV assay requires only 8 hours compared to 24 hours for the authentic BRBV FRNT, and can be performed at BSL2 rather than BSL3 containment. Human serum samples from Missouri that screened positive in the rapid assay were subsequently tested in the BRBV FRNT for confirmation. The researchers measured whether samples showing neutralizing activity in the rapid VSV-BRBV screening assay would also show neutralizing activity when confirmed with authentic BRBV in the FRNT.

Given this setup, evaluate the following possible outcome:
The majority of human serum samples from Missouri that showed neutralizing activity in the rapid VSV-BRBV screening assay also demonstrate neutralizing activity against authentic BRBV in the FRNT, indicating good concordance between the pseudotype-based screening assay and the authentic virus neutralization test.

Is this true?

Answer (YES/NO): NO